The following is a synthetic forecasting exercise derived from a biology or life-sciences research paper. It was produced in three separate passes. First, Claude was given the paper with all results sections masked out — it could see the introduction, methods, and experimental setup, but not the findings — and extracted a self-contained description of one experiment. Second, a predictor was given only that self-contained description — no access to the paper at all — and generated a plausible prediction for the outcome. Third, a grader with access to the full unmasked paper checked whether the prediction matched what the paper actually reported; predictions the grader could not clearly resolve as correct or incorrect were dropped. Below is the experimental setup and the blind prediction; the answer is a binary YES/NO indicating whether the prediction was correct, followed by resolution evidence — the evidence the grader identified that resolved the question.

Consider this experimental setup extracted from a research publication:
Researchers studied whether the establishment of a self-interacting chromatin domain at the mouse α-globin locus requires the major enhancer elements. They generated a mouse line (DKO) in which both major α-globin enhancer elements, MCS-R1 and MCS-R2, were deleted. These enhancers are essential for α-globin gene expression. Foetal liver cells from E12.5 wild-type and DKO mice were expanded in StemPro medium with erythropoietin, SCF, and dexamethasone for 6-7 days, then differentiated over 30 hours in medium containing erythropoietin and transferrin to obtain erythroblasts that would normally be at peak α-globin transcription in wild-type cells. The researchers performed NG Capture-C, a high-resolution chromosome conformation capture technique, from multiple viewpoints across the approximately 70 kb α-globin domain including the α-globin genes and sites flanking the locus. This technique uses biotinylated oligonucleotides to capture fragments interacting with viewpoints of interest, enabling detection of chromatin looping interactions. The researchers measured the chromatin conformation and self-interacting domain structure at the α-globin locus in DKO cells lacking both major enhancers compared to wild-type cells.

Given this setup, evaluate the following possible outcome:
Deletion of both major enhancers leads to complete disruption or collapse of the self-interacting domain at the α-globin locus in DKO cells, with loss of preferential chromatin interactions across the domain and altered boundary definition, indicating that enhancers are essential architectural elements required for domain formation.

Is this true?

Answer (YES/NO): NO